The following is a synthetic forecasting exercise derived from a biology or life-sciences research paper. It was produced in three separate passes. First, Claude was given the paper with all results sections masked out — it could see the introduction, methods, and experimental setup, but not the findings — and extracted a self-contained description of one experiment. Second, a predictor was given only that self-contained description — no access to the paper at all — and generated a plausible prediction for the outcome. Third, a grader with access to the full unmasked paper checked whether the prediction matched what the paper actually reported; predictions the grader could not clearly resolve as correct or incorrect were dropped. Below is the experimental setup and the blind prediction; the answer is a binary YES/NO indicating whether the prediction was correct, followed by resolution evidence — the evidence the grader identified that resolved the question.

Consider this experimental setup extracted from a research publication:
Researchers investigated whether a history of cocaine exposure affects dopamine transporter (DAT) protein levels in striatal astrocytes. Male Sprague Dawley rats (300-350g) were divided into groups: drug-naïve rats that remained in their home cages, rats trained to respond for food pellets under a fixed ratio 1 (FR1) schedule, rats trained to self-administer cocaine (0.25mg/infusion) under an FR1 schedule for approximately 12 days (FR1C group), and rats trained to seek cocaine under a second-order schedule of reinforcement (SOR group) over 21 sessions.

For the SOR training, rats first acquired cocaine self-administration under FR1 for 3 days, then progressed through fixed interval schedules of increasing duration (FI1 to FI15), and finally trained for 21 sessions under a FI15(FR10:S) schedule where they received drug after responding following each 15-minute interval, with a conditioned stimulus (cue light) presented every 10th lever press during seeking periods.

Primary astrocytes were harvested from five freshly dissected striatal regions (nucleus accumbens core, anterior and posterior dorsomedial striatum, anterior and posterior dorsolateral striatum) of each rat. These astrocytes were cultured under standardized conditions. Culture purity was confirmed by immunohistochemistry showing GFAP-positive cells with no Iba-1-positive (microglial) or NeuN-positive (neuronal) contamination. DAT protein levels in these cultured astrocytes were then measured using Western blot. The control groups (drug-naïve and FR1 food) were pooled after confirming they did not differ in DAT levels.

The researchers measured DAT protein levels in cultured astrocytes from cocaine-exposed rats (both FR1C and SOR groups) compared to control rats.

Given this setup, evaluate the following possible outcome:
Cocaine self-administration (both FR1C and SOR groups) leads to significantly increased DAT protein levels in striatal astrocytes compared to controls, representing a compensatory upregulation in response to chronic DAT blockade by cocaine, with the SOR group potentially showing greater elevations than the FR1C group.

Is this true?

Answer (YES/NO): NO